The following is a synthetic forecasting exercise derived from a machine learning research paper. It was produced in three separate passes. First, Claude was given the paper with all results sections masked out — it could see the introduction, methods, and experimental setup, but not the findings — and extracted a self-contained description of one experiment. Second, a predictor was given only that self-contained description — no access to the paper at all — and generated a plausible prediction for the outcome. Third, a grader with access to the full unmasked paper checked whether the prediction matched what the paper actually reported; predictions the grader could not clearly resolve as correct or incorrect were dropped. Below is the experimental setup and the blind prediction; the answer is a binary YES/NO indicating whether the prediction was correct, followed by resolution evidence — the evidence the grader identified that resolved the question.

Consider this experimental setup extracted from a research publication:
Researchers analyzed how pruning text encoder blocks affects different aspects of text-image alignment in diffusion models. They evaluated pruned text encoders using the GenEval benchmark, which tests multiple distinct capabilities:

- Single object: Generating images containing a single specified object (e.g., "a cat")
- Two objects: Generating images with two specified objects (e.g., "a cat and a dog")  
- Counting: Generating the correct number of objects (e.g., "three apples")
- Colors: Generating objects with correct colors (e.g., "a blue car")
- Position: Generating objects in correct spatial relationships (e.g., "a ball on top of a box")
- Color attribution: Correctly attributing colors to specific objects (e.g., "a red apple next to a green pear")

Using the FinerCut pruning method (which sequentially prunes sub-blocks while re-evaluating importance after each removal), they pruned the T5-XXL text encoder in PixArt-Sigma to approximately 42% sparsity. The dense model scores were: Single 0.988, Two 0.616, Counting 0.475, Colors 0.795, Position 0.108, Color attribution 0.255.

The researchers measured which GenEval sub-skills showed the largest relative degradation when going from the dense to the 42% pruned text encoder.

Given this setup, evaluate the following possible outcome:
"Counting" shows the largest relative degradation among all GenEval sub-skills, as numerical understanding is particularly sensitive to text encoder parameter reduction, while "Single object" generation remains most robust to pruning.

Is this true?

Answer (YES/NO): NO